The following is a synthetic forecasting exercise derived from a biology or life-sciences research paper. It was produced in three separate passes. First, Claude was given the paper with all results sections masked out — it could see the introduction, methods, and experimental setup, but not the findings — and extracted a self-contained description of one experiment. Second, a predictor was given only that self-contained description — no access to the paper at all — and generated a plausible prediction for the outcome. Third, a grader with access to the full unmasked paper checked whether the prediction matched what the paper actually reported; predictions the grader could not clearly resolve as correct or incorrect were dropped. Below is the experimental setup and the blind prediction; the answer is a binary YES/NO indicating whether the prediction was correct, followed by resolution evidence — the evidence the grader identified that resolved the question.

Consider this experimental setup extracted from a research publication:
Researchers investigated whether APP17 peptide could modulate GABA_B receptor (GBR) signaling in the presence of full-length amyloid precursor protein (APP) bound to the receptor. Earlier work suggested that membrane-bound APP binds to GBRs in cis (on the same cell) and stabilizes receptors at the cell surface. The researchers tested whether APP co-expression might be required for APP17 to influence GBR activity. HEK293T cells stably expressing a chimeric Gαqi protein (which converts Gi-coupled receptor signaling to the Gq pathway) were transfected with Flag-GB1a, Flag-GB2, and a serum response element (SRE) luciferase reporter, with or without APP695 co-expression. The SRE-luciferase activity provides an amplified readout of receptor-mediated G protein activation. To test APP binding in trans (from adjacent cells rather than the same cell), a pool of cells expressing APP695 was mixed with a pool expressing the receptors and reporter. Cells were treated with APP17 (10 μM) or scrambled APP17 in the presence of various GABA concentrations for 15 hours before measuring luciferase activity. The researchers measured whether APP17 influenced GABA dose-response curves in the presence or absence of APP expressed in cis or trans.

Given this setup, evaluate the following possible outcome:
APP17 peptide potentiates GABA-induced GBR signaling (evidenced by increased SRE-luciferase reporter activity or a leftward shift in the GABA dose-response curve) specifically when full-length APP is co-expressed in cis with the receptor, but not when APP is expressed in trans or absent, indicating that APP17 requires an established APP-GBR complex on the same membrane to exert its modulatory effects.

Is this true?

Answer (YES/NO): NO